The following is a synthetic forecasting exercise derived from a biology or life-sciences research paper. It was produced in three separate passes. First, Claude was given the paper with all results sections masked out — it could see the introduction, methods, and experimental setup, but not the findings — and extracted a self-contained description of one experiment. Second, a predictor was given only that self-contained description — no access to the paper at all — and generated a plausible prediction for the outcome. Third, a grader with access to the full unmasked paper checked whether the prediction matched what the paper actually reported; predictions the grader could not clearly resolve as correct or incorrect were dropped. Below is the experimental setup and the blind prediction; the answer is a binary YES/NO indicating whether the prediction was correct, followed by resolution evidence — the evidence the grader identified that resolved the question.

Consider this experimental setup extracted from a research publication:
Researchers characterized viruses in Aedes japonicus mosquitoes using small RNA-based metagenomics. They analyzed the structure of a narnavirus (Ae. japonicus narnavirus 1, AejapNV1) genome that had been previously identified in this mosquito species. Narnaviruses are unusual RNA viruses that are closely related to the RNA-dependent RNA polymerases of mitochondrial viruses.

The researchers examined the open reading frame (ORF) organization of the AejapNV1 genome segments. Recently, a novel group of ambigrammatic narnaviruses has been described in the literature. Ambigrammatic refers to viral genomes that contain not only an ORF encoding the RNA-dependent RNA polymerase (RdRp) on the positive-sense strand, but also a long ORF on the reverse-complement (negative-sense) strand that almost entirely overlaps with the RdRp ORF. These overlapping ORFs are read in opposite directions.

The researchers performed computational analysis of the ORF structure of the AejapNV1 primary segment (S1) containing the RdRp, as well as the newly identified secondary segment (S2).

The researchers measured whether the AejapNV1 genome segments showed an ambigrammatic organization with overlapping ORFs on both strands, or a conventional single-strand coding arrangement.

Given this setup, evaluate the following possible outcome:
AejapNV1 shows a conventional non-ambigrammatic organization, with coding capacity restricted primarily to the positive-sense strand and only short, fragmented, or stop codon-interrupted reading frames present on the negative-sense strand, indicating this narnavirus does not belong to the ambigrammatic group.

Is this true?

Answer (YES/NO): NO